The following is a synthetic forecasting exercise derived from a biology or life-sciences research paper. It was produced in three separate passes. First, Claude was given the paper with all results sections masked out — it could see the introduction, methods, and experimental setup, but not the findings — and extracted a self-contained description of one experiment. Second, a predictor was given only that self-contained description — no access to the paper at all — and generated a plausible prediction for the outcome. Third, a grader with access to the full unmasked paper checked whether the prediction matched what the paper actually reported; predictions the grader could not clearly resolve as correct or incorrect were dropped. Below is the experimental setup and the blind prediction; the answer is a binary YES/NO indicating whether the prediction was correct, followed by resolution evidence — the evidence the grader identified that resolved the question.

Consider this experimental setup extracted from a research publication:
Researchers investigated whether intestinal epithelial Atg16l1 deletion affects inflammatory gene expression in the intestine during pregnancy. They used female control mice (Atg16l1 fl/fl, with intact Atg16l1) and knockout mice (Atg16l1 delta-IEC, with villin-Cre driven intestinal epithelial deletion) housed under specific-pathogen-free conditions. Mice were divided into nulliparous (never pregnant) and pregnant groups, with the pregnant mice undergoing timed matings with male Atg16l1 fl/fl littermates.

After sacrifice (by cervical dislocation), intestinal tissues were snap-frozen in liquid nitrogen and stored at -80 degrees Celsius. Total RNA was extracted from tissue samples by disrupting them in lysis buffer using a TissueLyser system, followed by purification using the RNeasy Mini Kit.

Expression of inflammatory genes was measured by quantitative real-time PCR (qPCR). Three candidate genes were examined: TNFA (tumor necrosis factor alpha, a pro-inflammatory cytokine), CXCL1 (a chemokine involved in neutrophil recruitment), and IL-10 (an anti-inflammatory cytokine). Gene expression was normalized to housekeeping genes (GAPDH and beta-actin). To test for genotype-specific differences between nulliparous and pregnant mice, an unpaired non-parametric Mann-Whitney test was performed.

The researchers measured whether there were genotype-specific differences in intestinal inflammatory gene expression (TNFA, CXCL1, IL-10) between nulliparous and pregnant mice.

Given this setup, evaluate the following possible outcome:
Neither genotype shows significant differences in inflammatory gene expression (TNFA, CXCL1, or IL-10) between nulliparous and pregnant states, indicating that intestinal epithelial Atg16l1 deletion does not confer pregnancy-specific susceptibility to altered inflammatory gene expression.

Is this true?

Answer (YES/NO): NO